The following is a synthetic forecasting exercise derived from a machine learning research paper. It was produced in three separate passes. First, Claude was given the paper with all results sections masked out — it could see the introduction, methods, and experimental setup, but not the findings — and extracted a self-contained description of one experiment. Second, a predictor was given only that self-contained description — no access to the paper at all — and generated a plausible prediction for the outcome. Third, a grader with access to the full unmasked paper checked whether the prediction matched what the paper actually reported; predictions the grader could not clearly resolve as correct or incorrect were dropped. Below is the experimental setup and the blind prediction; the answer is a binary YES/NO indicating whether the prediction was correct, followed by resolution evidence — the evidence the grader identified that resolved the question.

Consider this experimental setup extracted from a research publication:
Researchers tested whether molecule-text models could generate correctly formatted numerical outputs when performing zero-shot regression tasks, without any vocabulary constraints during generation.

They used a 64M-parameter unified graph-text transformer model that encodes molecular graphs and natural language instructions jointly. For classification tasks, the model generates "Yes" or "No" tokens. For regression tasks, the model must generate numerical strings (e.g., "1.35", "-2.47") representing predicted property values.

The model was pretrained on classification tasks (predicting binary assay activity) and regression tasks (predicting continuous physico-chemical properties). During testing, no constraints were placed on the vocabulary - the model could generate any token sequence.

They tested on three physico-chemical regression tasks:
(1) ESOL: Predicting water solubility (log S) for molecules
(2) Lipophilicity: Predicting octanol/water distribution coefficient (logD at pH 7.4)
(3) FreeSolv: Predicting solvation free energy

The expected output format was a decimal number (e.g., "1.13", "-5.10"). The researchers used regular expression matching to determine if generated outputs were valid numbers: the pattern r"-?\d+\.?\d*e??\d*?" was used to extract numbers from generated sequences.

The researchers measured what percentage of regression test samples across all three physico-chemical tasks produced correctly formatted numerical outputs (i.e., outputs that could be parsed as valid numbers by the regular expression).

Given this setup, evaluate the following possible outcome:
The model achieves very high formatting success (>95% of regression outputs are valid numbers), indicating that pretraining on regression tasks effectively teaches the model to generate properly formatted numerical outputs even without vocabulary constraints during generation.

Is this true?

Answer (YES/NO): YES